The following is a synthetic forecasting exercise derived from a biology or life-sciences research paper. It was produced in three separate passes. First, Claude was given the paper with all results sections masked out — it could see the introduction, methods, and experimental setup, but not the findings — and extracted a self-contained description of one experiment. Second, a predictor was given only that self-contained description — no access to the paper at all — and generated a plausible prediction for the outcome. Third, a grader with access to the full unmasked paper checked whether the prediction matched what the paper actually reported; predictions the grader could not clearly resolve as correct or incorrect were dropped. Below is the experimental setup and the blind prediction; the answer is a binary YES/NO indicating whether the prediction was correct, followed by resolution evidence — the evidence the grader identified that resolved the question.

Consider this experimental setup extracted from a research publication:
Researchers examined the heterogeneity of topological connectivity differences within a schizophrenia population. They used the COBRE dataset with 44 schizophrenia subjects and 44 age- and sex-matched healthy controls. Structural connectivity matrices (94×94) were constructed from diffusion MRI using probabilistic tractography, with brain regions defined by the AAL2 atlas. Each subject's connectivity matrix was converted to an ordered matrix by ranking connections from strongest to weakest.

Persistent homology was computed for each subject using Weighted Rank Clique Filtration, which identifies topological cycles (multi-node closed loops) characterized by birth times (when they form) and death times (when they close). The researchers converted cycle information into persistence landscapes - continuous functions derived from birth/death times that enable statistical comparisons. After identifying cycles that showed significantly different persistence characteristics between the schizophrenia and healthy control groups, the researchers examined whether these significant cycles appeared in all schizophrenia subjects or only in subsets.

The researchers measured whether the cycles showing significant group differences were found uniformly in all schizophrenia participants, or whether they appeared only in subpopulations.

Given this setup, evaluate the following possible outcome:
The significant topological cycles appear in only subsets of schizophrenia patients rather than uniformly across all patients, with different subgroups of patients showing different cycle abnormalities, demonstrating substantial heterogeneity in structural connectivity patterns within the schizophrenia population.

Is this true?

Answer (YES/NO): YES